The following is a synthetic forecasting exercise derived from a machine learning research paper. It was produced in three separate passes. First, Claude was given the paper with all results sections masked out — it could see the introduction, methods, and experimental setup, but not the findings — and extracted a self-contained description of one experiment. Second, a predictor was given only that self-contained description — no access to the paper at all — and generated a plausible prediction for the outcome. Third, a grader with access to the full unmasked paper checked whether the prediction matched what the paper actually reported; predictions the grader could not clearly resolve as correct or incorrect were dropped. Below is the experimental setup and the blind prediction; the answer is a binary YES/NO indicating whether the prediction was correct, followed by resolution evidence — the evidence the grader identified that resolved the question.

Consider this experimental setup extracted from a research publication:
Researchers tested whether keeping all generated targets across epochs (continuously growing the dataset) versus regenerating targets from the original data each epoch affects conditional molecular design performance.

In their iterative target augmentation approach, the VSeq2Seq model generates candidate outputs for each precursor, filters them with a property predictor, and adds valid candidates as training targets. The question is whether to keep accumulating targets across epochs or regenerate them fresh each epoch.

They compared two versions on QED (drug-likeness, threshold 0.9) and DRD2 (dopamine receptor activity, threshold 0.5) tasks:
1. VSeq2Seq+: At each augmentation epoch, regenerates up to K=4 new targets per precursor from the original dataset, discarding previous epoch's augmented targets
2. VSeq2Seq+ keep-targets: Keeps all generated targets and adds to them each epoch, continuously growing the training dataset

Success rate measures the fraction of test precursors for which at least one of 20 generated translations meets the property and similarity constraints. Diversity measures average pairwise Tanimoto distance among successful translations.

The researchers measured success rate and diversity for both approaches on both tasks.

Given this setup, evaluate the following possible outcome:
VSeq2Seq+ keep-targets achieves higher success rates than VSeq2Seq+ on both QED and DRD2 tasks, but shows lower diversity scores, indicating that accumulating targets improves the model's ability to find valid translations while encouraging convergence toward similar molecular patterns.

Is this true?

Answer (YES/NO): NO